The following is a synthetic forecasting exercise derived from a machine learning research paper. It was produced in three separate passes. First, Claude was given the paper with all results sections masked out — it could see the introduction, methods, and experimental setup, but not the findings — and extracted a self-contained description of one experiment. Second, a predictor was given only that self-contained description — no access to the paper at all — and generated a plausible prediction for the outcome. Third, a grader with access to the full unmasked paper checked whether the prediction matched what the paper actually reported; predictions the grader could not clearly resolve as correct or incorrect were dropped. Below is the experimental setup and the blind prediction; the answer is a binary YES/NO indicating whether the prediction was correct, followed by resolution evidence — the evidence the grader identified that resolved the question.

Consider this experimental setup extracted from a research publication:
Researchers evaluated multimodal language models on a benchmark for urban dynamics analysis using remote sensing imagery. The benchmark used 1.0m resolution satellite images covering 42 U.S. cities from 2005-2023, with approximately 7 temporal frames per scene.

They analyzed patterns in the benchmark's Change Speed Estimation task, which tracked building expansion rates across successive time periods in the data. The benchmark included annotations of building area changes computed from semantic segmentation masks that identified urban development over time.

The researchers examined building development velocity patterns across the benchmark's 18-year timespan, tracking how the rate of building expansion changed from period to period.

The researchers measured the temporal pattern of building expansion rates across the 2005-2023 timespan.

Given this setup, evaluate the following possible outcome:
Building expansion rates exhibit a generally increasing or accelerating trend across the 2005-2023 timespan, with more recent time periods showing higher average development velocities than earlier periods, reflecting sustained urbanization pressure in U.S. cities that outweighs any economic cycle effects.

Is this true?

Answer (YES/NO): NO